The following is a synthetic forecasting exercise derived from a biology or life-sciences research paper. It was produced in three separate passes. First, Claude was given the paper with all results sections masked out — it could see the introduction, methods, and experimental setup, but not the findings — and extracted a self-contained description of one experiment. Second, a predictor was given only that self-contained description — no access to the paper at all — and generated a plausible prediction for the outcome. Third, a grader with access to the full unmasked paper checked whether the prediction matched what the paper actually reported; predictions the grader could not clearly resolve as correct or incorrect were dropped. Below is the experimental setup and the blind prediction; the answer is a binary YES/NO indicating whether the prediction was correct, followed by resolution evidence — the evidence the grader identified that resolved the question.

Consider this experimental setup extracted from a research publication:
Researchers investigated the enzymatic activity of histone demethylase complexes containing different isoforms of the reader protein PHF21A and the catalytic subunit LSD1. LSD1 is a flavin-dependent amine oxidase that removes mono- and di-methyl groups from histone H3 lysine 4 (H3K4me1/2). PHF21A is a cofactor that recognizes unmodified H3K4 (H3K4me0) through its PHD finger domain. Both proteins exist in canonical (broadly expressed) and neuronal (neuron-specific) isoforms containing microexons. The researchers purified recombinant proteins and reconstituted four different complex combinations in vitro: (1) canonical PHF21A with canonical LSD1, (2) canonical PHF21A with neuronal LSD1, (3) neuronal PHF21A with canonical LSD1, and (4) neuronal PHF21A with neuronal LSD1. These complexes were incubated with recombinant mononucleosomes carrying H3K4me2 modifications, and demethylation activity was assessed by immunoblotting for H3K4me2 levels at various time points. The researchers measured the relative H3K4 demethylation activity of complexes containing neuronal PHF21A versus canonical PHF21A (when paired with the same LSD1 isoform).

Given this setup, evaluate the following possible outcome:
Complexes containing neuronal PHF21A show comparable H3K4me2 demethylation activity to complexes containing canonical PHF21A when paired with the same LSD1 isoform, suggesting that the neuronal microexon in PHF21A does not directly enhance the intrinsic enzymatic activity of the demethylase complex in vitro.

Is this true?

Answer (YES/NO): NO